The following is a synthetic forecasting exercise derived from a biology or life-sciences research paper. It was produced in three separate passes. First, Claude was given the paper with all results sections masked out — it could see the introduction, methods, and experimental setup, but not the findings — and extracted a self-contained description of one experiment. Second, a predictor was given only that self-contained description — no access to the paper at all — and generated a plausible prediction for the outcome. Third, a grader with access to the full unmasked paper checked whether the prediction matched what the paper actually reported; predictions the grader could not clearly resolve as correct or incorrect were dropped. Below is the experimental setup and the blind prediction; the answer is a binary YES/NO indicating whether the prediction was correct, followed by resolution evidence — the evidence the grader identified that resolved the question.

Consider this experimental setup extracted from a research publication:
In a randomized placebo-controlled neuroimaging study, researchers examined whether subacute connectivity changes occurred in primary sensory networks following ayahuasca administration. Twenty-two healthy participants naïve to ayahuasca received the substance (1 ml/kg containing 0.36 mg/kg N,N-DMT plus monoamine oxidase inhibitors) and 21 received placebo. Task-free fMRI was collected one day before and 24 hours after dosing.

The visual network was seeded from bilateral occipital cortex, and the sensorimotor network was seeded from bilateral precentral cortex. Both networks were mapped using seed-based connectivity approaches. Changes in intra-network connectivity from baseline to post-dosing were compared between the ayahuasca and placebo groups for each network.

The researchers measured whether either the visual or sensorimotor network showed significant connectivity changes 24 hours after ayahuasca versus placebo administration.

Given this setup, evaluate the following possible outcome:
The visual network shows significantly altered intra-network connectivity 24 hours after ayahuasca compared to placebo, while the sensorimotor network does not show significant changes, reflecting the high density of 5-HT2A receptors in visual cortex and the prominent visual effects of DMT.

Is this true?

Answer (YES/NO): NO